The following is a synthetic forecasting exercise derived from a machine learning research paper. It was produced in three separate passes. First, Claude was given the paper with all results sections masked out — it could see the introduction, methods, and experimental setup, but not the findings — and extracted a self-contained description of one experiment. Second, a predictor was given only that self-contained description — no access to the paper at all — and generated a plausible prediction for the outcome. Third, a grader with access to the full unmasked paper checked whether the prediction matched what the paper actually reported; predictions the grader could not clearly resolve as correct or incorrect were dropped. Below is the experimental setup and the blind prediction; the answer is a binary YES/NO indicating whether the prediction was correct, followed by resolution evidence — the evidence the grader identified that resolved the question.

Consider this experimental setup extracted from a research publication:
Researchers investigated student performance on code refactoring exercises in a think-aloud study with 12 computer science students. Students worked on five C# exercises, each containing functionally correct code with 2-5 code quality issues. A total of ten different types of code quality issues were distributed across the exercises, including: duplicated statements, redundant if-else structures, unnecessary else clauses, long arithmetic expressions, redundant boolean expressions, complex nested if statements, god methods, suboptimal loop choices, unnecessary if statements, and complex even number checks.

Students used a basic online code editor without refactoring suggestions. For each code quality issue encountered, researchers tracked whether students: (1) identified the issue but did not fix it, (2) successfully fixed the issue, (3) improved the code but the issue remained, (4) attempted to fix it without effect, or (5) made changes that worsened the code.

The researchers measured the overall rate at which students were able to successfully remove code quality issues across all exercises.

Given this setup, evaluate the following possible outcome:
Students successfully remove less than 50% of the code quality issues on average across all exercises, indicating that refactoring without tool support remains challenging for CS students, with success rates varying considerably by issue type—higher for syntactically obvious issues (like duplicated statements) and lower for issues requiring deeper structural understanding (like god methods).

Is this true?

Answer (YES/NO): NO